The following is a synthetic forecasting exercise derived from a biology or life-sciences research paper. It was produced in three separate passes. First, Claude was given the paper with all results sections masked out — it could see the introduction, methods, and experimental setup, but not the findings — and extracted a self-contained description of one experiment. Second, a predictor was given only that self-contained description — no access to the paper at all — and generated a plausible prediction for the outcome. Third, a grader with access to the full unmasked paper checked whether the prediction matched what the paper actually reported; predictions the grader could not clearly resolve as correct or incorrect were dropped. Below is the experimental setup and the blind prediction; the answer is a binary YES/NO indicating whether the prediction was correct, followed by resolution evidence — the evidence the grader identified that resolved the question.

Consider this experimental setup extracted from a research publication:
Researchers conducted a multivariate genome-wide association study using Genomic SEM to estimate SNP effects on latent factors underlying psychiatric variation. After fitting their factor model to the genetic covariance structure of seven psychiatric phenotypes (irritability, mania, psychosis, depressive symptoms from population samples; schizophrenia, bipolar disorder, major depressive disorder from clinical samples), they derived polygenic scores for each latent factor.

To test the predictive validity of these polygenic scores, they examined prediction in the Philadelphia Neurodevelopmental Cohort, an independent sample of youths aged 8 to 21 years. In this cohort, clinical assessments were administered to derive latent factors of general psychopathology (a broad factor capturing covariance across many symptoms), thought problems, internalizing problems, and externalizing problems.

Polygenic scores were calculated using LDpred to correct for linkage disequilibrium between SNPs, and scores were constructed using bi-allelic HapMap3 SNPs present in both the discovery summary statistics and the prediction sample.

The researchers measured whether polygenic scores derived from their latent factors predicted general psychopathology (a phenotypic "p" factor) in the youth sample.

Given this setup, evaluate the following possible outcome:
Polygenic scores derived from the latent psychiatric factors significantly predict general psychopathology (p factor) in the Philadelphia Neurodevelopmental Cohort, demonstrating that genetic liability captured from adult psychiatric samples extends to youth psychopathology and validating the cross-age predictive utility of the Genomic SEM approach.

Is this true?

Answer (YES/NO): NO